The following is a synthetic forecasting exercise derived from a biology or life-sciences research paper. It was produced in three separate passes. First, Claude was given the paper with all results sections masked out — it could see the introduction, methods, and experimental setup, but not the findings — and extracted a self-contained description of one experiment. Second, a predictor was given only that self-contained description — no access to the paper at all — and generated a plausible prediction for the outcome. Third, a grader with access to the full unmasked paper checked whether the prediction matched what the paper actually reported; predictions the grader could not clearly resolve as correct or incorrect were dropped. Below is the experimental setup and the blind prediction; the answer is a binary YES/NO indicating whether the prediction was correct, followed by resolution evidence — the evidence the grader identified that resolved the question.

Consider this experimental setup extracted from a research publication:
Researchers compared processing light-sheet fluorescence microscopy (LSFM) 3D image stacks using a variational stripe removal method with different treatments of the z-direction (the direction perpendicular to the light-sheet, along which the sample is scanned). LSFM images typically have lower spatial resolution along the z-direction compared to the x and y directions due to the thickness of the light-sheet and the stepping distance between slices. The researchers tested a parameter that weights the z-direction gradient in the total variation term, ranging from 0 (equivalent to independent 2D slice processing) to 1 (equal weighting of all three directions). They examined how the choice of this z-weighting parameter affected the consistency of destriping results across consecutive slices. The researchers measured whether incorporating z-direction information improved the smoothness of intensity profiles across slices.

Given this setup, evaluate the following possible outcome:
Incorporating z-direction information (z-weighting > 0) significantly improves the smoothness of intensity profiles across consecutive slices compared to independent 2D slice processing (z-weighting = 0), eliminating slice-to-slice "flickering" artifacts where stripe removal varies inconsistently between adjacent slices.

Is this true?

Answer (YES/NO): NO